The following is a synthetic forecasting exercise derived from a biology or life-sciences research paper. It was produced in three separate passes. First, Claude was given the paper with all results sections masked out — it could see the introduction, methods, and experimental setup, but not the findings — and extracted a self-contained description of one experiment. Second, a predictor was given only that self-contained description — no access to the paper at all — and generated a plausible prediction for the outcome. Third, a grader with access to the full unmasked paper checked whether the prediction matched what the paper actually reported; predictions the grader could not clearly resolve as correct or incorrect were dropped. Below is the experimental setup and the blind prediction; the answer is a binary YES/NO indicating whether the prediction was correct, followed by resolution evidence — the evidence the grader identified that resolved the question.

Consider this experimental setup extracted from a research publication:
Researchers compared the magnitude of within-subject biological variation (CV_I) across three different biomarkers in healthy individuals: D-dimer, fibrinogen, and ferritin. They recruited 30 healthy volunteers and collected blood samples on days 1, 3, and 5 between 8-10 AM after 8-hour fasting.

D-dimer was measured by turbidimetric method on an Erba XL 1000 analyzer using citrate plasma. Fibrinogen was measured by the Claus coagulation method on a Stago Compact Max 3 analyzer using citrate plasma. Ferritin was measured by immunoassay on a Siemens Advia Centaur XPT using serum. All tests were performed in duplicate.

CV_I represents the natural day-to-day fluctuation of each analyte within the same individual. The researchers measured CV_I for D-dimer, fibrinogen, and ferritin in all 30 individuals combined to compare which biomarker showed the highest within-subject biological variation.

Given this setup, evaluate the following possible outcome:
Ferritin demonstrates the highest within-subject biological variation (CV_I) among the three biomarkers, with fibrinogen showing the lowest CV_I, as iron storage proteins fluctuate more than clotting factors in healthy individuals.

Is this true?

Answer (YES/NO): NO